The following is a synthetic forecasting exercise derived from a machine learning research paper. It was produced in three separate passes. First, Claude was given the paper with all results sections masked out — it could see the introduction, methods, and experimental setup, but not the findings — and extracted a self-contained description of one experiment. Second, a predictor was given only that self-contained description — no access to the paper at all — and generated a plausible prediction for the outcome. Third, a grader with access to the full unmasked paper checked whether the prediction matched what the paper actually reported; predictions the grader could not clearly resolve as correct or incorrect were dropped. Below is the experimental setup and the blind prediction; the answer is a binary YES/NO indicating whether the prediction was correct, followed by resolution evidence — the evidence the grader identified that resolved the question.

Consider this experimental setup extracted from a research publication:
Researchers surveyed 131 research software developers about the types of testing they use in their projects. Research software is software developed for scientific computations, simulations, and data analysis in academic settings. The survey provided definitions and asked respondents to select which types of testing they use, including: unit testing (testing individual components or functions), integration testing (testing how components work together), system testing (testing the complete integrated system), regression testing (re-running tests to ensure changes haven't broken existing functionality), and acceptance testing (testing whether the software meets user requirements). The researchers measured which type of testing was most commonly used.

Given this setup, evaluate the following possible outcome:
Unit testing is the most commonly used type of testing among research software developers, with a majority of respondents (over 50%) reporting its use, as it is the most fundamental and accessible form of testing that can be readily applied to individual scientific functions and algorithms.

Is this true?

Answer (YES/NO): YES